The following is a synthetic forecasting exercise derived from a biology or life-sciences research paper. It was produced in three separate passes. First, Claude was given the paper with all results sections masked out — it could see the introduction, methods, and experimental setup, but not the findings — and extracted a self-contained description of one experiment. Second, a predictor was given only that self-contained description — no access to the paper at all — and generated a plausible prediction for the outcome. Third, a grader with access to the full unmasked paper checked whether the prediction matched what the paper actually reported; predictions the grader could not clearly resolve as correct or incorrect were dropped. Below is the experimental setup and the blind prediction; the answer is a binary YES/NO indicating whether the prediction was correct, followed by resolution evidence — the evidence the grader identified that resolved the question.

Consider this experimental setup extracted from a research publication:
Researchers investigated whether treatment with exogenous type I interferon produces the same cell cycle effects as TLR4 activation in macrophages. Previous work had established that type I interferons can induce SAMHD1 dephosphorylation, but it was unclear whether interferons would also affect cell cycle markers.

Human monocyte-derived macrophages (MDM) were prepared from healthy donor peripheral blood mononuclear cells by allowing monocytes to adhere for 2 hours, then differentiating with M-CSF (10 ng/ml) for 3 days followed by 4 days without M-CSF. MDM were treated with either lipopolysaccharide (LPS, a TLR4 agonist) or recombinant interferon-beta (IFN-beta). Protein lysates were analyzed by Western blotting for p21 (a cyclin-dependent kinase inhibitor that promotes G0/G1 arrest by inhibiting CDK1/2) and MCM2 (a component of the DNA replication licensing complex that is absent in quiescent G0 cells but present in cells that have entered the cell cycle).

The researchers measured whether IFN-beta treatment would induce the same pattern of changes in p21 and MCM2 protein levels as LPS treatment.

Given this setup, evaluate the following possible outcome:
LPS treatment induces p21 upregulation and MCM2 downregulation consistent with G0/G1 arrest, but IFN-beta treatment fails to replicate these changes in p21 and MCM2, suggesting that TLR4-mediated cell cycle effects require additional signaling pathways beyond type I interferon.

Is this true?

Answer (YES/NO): NO